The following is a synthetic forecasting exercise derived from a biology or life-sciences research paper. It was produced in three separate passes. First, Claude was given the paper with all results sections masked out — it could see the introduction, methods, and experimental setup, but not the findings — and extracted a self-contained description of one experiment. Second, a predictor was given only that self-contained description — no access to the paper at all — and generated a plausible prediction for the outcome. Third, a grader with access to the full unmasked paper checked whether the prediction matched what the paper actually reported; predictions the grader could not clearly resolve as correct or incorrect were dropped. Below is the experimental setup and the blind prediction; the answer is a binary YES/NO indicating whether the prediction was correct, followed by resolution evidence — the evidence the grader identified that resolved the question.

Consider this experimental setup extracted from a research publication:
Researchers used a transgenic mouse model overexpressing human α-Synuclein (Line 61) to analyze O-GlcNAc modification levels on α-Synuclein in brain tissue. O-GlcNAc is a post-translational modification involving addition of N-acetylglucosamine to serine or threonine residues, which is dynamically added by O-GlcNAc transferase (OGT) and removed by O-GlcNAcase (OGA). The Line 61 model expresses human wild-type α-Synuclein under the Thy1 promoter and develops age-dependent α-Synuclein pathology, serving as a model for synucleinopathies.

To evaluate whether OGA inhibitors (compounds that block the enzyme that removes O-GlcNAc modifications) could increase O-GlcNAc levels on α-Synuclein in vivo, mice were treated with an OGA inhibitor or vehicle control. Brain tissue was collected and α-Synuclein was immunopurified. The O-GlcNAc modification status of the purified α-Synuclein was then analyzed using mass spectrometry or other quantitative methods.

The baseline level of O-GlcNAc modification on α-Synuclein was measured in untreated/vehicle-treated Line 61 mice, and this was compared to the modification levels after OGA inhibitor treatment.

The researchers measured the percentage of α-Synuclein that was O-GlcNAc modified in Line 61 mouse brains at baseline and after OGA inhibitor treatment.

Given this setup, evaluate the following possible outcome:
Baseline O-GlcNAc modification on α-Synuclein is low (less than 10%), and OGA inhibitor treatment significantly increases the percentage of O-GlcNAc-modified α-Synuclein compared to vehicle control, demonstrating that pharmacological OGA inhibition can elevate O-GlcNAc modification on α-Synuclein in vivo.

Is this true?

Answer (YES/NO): NO